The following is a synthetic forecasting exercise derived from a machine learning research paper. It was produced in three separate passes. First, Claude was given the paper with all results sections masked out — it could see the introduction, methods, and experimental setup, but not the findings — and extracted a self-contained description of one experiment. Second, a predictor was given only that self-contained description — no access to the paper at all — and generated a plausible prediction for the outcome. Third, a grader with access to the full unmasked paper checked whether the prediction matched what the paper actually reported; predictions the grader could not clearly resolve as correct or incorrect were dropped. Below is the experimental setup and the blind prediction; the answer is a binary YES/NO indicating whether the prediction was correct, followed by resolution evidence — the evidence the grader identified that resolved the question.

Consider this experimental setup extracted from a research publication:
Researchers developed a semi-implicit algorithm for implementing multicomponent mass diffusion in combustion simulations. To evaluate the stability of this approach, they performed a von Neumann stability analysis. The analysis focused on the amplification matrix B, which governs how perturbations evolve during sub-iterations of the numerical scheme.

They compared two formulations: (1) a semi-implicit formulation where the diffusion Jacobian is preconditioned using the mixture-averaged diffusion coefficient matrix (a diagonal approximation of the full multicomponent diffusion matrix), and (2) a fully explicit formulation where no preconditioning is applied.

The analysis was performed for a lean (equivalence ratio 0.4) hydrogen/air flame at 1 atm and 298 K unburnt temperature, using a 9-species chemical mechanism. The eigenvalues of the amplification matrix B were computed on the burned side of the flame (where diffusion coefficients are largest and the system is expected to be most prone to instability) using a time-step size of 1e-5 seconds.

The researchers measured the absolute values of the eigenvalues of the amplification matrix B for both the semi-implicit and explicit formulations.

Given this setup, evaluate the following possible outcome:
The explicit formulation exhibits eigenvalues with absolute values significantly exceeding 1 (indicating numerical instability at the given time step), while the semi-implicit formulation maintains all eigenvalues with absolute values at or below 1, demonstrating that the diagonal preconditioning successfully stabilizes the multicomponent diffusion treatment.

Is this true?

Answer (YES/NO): YES